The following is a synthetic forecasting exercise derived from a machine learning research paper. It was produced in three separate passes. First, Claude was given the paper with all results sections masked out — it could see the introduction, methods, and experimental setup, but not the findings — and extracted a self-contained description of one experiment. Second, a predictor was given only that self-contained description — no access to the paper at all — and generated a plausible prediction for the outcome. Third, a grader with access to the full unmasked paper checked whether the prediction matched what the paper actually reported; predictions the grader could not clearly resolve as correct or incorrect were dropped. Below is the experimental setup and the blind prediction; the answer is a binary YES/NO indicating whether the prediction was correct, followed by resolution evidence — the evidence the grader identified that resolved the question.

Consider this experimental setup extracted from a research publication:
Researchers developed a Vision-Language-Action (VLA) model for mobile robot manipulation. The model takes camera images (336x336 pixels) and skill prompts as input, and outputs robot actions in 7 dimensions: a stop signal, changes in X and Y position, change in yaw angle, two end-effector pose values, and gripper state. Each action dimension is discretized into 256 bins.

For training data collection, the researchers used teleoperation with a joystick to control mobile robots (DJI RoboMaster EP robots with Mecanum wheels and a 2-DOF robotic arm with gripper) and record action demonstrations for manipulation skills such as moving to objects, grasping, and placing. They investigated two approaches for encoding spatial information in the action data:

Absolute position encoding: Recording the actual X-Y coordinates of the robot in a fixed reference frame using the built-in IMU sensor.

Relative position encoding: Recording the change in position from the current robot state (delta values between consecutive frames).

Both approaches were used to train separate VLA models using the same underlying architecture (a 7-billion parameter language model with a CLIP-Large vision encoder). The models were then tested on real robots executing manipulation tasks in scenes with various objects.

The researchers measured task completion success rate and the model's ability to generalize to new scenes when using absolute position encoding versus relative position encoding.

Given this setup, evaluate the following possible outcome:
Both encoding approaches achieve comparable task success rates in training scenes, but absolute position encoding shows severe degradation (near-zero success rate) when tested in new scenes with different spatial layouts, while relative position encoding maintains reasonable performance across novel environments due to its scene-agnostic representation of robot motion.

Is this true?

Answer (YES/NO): NO